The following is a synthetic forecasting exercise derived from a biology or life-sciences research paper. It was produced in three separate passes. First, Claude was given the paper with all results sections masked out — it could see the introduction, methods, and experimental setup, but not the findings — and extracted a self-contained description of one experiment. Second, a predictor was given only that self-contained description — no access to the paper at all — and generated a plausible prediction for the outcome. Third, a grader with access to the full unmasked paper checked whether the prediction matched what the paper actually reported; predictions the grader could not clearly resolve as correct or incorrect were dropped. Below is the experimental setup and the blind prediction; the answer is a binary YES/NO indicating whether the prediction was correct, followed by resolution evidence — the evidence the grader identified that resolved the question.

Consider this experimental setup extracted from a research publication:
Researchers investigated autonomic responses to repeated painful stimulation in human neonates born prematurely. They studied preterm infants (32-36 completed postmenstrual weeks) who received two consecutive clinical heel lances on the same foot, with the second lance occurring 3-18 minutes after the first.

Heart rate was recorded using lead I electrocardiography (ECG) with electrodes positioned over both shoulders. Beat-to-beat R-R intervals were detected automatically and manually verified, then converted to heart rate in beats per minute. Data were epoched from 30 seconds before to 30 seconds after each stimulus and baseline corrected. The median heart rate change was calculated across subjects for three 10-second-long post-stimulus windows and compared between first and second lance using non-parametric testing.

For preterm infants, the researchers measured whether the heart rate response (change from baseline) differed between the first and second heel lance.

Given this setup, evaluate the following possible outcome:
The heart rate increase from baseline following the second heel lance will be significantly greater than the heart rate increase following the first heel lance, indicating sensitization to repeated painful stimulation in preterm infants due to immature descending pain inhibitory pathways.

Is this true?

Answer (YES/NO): NO